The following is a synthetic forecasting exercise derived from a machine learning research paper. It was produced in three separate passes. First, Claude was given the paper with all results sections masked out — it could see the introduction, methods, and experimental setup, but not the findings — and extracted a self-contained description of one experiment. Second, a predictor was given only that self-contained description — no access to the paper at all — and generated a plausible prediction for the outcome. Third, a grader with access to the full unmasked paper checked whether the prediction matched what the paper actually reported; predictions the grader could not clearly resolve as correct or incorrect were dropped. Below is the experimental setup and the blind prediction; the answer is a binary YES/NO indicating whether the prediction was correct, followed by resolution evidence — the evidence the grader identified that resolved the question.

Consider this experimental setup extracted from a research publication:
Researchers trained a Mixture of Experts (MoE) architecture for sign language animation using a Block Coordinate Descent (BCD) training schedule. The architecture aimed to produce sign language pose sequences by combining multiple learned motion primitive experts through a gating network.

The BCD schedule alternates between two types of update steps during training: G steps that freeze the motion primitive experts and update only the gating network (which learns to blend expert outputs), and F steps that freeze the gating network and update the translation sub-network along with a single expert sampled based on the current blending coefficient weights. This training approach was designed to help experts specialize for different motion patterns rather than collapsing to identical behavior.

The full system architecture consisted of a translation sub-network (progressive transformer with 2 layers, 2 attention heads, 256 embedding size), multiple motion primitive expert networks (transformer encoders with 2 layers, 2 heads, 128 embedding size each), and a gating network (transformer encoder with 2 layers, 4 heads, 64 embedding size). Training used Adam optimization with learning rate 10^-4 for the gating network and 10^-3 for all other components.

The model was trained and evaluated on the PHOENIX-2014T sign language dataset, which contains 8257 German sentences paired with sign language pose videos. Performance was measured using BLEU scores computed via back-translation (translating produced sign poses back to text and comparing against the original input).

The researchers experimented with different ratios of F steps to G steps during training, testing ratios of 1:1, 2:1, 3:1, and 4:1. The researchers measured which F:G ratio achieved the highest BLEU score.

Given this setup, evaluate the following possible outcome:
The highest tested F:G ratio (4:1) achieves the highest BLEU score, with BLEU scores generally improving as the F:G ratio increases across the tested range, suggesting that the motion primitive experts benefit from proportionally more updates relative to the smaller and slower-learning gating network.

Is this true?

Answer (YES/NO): NO